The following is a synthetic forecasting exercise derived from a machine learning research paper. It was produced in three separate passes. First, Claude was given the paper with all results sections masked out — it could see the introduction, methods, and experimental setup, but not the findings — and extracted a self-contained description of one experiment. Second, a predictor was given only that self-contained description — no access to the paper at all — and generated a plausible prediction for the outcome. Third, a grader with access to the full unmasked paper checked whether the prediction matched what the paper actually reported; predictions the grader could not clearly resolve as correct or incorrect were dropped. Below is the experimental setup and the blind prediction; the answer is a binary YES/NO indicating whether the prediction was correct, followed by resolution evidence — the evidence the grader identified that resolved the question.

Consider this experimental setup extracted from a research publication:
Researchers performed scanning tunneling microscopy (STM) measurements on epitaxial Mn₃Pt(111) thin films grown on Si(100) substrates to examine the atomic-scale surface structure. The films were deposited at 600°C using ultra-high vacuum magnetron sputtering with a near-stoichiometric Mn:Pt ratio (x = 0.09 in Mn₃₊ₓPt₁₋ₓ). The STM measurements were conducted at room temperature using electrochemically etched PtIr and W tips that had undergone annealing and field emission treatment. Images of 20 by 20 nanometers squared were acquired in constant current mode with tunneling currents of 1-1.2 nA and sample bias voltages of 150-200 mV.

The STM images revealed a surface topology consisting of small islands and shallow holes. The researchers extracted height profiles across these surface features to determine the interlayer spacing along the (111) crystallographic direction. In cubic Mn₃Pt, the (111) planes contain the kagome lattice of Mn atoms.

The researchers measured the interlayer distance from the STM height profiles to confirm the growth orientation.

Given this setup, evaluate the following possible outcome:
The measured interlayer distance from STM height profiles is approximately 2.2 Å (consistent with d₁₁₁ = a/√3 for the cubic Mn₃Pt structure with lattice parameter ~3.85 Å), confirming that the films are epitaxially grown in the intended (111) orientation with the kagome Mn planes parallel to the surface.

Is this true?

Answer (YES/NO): YES